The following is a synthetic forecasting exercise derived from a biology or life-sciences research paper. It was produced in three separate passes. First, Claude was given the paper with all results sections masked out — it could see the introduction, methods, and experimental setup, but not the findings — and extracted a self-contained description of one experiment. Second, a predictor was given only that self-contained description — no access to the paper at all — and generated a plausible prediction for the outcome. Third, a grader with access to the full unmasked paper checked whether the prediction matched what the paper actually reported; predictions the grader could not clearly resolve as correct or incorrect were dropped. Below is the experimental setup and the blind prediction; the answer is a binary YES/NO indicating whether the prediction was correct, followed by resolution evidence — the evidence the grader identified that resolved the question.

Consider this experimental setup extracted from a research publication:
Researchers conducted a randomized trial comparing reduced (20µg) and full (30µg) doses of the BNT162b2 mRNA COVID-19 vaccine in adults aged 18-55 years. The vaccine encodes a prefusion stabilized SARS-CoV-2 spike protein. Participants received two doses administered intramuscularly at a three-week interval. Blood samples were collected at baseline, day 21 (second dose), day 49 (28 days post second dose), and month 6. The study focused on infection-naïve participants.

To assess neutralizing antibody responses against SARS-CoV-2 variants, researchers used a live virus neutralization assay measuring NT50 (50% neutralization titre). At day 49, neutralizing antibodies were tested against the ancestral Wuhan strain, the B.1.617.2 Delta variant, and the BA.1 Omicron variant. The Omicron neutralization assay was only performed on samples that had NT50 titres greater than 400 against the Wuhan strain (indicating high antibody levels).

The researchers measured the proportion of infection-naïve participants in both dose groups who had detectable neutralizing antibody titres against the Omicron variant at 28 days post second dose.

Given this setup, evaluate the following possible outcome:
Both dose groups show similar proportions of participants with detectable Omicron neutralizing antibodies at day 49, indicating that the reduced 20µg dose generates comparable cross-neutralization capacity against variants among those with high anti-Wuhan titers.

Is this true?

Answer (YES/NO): NO